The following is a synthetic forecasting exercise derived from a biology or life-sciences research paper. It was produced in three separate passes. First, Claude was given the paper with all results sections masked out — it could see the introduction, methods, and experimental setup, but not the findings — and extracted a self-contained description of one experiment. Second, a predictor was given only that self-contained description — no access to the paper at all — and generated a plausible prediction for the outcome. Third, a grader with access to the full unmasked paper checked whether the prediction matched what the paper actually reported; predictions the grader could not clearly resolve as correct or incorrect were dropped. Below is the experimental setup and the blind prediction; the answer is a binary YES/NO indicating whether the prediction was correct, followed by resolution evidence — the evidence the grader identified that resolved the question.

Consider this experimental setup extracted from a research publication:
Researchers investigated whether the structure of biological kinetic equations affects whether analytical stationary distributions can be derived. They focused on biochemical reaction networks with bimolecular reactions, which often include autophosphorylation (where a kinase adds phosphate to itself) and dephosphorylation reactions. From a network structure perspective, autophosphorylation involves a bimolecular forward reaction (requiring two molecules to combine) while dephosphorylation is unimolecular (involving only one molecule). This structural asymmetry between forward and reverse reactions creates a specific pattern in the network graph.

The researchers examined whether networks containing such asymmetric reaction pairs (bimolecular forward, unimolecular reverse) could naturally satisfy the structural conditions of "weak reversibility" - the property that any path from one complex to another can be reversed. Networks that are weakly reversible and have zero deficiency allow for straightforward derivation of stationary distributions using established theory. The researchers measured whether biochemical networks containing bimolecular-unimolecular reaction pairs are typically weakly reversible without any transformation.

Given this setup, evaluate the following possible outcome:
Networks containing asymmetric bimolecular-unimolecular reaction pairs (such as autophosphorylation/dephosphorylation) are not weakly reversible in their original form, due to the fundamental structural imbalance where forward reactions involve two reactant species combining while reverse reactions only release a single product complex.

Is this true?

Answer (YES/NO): YES